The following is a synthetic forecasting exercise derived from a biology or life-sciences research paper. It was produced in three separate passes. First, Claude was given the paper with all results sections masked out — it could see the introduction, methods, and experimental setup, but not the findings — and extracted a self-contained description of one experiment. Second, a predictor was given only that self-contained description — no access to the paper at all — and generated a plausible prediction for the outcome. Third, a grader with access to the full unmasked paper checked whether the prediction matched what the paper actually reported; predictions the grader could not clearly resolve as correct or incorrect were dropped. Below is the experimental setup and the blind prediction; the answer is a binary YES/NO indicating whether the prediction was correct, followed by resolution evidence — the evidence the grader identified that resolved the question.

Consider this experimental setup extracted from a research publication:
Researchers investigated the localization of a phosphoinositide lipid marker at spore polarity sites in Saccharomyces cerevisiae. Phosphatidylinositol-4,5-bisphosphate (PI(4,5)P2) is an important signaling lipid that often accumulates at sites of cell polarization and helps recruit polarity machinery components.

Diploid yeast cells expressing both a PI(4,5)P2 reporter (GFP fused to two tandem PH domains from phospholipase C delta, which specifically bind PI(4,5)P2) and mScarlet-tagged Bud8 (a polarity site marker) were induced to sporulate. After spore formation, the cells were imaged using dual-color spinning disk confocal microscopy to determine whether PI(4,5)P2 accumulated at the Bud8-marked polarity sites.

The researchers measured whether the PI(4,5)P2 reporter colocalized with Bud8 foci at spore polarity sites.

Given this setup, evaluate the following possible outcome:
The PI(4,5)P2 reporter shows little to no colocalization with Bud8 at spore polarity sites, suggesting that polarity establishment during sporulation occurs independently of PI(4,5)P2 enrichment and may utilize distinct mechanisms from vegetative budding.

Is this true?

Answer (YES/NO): YES